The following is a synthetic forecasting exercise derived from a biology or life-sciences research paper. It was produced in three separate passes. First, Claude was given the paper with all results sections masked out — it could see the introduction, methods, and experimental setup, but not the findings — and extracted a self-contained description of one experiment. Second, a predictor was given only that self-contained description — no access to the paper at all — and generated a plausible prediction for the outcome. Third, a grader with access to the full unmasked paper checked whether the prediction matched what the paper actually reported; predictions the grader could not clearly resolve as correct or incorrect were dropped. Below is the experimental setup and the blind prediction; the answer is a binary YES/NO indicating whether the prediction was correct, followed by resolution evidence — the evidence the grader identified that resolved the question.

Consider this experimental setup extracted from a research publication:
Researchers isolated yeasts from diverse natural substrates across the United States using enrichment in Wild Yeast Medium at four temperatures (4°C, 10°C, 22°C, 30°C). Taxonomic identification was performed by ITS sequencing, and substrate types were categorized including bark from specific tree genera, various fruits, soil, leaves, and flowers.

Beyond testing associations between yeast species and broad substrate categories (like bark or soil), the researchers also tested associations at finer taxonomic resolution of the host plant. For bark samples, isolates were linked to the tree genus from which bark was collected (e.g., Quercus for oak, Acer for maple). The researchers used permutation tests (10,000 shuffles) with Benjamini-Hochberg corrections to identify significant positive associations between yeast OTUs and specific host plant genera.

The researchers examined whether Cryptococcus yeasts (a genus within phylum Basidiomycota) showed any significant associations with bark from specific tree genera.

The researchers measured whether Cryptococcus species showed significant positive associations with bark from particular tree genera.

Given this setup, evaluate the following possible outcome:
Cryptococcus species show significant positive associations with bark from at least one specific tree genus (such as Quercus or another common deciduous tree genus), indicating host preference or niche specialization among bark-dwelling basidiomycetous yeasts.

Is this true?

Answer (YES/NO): NO